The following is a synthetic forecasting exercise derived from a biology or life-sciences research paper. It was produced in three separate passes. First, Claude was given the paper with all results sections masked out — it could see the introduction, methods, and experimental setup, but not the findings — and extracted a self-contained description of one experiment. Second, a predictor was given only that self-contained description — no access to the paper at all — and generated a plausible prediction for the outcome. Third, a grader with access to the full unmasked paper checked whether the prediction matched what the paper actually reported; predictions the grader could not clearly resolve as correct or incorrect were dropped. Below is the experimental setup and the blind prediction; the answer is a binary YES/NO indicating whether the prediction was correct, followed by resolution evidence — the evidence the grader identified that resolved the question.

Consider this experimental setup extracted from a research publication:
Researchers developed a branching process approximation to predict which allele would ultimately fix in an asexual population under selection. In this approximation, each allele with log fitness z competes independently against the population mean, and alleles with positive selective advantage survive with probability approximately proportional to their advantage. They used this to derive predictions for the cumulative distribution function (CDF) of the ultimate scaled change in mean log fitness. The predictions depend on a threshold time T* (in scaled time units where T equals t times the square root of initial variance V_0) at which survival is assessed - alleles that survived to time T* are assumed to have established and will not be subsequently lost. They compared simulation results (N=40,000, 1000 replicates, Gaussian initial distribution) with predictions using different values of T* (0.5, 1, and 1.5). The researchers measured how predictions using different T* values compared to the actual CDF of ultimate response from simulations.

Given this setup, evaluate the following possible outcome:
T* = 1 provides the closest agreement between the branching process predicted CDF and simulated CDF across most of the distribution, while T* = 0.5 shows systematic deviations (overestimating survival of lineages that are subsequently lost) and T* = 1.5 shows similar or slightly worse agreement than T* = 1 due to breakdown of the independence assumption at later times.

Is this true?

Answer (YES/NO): NO